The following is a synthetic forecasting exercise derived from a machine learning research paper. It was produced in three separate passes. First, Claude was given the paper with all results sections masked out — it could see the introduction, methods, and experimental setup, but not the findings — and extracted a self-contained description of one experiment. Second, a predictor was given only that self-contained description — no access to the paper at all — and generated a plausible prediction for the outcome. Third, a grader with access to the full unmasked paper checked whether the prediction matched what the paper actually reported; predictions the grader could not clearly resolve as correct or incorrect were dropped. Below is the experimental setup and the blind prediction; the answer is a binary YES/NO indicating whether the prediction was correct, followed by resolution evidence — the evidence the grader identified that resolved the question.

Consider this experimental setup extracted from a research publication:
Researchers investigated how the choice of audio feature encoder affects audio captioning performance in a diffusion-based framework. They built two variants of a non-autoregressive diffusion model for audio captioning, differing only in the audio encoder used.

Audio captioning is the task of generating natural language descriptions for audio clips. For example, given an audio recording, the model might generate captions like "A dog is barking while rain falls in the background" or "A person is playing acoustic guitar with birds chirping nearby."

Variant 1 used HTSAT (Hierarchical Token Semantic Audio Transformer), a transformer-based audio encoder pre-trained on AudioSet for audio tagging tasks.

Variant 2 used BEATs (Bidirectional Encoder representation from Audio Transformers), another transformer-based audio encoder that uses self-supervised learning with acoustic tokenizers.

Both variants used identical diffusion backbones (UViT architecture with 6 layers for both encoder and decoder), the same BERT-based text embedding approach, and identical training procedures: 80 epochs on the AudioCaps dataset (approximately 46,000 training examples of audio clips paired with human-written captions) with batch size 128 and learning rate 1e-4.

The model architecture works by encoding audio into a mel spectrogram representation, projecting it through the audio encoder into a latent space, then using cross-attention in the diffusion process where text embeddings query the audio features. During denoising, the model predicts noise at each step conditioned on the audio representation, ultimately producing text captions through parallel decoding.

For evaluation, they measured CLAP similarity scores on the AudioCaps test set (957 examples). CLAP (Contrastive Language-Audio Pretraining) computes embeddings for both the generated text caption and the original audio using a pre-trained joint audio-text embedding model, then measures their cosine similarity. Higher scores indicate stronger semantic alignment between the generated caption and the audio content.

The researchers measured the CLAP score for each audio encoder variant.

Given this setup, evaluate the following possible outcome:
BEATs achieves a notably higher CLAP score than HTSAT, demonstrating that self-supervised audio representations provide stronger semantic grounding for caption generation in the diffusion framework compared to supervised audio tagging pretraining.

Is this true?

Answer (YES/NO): NO